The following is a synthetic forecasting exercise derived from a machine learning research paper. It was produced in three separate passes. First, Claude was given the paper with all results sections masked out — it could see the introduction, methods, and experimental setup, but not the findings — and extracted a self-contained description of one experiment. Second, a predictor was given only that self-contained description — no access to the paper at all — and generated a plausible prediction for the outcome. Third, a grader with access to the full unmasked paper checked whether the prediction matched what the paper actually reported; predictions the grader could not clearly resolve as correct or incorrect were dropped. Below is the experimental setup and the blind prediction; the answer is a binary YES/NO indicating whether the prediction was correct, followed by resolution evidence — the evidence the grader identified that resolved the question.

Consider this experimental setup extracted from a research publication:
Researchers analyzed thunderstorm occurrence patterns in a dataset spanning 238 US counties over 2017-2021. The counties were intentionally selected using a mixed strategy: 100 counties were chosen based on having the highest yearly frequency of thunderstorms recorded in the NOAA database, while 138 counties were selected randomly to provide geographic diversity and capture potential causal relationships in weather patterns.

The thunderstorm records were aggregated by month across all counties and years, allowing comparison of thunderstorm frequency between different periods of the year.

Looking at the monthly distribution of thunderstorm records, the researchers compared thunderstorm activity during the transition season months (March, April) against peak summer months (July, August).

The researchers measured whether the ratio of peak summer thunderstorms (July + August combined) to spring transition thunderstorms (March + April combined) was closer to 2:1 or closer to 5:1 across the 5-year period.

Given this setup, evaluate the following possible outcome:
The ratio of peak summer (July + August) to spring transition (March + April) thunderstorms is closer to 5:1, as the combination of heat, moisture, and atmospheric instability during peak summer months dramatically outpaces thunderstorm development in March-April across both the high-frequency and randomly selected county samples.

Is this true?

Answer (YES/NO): YES